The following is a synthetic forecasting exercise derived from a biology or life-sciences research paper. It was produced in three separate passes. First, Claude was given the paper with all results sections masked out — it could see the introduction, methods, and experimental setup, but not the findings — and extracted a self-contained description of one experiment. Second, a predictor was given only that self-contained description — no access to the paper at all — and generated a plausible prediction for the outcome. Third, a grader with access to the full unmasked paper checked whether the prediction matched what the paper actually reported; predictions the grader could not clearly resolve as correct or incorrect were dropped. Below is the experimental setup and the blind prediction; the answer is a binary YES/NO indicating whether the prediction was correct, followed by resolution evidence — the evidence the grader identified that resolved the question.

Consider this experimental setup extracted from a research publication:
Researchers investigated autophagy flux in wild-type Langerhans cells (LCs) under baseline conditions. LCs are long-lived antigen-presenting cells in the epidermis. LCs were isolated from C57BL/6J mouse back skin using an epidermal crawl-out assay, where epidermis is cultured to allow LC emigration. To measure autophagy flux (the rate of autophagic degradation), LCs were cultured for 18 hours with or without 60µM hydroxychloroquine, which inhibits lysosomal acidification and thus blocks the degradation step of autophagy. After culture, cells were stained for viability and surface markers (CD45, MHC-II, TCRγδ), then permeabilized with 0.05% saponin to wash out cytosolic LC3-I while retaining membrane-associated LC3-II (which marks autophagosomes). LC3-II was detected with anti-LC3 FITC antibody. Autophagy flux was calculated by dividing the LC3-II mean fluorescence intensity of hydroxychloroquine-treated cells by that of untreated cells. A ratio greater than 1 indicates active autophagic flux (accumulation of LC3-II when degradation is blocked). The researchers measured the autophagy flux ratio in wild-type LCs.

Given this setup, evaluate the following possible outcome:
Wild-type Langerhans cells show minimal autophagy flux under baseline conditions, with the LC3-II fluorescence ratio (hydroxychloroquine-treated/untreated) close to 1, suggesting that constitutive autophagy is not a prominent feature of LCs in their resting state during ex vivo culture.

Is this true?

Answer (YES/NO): NO